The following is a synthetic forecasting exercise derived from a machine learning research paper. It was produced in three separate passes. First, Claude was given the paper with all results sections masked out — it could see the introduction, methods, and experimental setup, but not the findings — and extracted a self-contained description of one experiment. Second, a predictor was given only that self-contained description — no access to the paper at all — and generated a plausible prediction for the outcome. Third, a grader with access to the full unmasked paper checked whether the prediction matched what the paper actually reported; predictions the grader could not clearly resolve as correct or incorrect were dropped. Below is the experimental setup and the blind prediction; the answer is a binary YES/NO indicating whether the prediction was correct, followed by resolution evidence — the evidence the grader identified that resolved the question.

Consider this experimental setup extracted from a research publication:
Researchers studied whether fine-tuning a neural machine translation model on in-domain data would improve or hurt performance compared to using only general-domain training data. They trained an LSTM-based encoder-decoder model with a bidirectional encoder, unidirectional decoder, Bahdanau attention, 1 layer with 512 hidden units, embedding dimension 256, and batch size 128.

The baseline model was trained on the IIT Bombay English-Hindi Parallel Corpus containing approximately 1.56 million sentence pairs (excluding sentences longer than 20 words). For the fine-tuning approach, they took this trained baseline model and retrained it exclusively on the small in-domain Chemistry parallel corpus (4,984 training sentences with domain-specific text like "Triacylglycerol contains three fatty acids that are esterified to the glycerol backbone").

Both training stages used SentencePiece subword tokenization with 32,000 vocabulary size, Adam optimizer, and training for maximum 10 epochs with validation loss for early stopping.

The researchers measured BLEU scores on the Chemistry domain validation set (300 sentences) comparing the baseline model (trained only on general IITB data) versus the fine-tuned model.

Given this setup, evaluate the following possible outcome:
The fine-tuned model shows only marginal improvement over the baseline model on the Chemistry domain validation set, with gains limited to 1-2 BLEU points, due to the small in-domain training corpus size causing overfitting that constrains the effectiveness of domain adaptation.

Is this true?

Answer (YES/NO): NO